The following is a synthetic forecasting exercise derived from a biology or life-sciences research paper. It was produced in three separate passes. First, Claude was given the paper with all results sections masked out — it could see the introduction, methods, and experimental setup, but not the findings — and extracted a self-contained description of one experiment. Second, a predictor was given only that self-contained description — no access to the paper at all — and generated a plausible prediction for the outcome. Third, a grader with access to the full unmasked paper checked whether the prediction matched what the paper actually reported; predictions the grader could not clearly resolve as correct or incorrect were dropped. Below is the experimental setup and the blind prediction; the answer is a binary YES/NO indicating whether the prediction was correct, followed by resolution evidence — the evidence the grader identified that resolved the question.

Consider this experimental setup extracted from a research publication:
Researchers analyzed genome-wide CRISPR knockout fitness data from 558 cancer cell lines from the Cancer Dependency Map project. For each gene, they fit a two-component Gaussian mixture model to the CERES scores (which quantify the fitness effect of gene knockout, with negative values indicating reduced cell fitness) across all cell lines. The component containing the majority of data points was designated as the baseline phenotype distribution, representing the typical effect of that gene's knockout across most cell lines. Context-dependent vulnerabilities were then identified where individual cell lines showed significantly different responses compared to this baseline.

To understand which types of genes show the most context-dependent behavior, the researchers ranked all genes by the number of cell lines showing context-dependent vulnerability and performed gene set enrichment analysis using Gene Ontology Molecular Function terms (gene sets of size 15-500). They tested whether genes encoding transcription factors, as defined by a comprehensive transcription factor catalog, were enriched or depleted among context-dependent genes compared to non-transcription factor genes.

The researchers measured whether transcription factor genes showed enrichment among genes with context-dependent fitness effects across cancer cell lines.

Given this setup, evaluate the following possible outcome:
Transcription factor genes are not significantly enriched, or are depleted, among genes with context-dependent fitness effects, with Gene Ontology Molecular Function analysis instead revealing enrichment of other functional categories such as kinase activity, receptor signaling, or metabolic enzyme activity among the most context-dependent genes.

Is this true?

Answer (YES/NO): NO